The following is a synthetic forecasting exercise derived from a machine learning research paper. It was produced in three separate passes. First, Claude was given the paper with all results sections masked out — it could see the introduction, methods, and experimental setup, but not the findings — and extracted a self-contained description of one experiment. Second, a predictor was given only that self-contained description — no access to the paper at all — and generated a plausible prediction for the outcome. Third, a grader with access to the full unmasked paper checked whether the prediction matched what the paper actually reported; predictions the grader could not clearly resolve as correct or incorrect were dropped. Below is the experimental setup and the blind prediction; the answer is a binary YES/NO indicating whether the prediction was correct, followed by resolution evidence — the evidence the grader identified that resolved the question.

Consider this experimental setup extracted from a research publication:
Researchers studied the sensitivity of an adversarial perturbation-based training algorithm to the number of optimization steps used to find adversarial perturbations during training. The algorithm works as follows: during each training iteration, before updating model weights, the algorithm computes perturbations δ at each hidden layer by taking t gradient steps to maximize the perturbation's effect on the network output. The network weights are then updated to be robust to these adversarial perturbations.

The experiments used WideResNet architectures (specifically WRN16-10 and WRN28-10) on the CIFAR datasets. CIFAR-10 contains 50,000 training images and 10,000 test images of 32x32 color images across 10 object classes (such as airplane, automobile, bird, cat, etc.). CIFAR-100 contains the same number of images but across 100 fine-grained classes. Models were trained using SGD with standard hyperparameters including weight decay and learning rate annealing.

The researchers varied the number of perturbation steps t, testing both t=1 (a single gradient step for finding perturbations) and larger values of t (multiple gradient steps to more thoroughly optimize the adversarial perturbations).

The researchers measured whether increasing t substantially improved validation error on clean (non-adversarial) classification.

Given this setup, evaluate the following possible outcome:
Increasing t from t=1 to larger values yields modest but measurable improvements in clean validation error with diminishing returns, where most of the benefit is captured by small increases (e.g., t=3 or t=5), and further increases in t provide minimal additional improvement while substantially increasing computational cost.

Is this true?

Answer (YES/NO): NO